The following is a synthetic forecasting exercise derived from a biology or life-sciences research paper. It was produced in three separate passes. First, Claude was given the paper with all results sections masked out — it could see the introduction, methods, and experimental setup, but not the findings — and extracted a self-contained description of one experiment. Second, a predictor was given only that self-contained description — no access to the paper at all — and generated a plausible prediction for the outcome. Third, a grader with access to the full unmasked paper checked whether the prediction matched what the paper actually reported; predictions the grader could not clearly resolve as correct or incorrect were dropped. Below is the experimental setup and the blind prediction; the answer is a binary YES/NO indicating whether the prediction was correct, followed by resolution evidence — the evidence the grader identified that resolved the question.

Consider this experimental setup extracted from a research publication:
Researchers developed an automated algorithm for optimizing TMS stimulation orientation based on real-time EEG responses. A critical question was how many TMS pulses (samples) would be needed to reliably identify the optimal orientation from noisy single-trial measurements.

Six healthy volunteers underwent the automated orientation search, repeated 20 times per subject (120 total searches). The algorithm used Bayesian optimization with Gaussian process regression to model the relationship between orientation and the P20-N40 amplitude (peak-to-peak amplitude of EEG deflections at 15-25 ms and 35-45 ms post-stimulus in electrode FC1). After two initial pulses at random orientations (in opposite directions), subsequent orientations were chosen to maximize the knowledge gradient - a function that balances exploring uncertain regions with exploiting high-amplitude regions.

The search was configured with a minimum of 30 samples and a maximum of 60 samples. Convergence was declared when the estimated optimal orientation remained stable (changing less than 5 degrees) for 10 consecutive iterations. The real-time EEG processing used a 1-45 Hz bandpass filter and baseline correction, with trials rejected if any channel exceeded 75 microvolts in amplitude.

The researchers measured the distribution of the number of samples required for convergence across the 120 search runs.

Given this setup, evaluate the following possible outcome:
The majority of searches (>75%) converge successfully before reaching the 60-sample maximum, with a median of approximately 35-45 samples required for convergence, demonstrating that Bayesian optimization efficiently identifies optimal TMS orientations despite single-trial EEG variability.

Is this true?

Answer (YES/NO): YES